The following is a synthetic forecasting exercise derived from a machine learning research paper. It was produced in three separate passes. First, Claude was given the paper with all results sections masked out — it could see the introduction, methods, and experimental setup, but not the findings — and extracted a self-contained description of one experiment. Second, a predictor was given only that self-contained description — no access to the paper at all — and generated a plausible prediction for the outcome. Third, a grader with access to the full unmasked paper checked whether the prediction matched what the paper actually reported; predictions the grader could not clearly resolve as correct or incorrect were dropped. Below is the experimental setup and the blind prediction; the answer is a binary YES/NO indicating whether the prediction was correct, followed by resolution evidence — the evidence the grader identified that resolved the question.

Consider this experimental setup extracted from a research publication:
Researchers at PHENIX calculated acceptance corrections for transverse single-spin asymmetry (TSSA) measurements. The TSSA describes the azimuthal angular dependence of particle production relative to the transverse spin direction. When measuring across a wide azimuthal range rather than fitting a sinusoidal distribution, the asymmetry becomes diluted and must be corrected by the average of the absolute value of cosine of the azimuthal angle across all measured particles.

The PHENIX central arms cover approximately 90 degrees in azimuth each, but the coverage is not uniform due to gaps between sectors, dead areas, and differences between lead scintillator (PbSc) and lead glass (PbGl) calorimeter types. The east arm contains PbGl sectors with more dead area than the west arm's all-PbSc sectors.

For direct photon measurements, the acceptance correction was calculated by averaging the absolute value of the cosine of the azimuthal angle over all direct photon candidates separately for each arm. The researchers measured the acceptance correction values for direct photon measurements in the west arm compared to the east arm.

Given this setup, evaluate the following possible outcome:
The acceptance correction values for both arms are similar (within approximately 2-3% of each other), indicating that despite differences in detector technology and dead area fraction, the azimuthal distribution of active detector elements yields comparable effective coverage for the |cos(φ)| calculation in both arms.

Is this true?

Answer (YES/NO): YES